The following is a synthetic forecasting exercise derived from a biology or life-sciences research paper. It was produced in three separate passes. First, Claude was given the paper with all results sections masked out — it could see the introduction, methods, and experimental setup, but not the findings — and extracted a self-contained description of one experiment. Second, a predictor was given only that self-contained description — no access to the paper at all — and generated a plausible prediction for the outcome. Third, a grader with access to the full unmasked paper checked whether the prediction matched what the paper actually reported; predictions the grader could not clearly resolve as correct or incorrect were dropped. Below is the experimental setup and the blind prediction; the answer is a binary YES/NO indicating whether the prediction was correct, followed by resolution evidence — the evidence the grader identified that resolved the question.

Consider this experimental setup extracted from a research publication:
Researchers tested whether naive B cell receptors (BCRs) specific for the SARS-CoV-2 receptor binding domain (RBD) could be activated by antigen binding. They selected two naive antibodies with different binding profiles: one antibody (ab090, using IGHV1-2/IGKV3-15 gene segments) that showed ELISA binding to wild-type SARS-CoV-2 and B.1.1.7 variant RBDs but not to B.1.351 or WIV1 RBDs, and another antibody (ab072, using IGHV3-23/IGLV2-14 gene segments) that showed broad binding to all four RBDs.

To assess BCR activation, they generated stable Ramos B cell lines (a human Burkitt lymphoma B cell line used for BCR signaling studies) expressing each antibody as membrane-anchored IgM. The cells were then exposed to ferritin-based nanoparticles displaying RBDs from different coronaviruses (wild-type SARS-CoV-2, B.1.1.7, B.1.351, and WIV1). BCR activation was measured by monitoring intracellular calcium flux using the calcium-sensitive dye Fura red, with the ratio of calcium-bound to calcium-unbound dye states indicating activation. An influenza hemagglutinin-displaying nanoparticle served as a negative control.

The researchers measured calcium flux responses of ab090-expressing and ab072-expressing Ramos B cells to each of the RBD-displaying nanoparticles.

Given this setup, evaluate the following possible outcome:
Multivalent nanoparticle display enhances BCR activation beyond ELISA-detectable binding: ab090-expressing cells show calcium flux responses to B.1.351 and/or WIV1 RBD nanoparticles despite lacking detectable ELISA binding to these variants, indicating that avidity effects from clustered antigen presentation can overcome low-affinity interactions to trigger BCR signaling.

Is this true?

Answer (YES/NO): NO